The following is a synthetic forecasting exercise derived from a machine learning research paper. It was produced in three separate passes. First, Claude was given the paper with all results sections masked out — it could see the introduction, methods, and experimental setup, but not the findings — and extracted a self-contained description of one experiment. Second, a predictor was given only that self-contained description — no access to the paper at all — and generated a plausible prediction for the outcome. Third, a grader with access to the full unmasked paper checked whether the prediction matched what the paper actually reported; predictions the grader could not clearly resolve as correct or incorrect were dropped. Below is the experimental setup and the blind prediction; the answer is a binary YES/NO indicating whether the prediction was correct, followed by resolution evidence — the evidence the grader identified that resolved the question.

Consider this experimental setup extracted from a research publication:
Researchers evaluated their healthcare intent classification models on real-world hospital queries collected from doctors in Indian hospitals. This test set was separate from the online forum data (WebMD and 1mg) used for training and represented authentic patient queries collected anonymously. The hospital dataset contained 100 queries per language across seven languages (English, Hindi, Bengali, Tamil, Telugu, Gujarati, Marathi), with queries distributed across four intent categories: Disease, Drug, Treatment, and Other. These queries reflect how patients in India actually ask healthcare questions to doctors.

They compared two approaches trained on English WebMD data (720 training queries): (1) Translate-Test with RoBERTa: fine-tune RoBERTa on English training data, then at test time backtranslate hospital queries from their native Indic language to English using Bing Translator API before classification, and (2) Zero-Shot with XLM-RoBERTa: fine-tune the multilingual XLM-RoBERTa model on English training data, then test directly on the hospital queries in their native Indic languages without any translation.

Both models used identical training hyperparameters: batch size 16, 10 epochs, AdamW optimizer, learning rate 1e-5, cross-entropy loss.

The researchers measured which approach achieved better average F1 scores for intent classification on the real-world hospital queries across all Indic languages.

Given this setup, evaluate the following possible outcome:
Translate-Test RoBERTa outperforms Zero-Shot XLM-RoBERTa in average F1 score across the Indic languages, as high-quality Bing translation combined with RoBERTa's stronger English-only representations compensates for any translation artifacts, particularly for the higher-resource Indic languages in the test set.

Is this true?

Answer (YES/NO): YES